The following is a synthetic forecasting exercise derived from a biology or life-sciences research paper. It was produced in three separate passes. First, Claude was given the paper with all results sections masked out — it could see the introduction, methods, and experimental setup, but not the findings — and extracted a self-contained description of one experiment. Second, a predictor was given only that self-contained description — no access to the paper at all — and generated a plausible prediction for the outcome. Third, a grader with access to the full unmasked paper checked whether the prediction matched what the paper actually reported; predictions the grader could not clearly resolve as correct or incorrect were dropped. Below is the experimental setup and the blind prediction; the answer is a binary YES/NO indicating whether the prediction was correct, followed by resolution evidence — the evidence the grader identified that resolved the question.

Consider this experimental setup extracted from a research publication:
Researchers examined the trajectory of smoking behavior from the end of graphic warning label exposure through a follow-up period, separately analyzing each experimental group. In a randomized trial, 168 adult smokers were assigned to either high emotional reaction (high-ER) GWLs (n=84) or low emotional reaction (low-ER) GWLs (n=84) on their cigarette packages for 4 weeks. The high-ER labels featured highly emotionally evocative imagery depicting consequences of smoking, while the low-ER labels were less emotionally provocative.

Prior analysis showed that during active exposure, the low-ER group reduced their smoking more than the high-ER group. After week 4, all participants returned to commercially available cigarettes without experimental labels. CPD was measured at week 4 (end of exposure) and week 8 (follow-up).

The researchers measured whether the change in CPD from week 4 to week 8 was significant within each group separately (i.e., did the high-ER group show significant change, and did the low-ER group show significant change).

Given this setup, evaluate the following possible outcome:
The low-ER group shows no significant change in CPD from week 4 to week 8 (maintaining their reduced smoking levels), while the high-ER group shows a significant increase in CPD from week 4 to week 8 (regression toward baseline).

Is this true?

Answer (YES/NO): NO